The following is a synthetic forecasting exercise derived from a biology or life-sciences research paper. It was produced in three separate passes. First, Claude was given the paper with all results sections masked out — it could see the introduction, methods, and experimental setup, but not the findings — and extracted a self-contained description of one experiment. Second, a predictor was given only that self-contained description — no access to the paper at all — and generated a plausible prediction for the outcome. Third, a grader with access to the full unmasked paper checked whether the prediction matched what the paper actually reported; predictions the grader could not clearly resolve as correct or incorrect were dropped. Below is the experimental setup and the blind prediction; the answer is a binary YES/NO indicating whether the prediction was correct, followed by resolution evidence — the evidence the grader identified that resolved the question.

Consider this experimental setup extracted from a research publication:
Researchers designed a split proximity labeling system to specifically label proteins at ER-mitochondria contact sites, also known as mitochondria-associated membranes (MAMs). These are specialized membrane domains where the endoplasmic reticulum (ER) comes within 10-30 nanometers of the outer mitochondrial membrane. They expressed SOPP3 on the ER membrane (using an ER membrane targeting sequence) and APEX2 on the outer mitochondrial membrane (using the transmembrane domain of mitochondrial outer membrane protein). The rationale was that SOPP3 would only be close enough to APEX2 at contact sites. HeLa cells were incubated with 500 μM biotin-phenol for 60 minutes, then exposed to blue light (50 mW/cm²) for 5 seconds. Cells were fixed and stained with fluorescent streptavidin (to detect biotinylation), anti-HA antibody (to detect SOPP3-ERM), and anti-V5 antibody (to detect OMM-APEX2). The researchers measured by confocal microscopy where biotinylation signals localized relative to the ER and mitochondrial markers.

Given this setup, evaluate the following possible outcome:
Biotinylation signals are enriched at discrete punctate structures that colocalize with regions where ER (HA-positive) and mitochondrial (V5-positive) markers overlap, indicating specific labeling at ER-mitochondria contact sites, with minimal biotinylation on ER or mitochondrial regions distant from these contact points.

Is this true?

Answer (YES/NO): YES